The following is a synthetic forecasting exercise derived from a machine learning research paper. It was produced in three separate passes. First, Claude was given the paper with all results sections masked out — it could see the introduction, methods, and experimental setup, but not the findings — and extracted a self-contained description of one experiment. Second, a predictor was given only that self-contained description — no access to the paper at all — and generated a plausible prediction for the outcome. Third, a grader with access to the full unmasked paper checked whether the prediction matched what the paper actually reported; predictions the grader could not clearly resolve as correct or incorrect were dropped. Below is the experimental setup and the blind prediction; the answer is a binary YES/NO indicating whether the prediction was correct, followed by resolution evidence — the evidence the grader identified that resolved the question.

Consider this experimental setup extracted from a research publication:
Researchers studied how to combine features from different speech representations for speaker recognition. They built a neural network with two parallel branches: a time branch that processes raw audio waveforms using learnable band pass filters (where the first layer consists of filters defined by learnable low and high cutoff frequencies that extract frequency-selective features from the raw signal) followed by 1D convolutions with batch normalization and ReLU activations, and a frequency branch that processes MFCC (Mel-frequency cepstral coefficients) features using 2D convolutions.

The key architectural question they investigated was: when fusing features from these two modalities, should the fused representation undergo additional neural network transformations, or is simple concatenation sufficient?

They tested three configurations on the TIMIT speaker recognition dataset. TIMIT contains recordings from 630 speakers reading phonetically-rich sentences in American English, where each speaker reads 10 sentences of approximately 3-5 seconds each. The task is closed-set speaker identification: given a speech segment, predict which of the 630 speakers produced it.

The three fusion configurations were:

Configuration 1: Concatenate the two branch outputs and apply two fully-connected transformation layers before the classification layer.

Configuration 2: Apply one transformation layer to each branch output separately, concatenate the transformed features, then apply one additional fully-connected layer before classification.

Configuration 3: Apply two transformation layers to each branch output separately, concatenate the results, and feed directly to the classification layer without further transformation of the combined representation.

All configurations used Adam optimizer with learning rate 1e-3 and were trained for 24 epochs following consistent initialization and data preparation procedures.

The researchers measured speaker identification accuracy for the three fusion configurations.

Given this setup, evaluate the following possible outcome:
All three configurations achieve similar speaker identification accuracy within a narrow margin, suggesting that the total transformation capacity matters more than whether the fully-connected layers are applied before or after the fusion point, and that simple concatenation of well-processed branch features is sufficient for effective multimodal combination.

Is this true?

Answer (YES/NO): NO